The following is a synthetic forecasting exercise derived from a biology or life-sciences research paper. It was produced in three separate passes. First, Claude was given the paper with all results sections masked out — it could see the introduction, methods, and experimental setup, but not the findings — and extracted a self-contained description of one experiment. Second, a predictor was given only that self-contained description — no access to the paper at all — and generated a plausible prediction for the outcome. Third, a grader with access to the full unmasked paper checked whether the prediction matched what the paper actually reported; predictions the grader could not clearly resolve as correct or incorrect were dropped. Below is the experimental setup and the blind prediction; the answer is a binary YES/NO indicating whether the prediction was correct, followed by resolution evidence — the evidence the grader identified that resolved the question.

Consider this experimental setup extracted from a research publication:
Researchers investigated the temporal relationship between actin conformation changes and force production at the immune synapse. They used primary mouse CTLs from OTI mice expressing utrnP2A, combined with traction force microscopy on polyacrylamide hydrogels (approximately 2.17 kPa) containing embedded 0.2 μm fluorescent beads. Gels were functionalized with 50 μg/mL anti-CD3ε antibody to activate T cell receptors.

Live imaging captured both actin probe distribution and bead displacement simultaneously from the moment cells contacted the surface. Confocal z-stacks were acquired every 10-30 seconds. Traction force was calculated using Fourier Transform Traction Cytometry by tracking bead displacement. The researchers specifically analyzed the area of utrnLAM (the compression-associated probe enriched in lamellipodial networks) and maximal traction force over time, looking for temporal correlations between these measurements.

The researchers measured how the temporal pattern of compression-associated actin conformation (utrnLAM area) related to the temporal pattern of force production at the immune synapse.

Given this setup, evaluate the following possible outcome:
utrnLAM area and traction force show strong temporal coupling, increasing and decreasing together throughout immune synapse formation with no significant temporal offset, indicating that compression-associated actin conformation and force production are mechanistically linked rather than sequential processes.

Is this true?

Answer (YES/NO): NO